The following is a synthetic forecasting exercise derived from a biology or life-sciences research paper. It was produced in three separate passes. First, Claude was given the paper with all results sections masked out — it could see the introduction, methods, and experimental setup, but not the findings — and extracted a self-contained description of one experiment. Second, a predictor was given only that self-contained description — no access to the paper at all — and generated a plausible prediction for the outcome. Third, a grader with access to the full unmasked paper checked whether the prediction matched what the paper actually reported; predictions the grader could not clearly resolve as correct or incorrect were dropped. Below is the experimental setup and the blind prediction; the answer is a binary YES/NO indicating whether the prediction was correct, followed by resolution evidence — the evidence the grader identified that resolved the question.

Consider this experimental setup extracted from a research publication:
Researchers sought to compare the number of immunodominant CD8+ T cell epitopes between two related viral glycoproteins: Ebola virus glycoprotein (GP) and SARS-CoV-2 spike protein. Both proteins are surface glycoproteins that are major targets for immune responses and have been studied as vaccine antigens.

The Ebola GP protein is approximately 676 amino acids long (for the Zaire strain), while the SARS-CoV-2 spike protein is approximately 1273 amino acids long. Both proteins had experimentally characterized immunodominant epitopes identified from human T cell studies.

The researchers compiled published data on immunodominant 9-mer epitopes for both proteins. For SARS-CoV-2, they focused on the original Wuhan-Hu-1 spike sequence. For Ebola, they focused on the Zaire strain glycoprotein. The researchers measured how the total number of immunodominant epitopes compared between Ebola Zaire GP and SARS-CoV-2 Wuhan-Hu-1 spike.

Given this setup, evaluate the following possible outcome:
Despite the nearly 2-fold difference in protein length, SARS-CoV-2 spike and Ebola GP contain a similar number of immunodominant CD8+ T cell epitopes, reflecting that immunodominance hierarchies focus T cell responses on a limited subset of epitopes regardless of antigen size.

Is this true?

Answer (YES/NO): NO